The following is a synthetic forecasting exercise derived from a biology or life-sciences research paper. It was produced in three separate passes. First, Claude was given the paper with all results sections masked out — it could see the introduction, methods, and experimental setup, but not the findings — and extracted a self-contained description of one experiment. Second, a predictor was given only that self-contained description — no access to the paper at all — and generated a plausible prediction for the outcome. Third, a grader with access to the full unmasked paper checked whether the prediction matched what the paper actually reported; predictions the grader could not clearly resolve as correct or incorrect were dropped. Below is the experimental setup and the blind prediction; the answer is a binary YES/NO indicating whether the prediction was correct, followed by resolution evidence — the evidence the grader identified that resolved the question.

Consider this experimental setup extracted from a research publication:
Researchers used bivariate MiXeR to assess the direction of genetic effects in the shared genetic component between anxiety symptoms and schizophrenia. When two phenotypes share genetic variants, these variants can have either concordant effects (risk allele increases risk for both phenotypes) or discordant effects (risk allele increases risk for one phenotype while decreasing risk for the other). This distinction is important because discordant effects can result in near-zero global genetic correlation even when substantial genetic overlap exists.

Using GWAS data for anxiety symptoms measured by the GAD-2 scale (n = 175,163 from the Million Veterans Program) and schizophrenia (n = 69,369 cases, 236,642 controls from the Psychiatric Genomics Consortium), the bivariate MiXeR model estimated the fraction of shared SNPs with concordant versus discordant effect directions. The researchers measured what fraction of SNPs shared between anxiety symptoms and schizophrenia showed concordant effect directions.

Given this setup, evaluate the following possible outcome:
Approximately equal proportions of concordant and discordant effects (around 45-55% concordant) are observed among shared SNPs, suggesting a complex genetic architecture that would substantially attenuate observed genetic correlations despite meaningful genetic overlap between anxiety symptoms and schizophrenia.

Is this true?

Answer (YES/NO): NO